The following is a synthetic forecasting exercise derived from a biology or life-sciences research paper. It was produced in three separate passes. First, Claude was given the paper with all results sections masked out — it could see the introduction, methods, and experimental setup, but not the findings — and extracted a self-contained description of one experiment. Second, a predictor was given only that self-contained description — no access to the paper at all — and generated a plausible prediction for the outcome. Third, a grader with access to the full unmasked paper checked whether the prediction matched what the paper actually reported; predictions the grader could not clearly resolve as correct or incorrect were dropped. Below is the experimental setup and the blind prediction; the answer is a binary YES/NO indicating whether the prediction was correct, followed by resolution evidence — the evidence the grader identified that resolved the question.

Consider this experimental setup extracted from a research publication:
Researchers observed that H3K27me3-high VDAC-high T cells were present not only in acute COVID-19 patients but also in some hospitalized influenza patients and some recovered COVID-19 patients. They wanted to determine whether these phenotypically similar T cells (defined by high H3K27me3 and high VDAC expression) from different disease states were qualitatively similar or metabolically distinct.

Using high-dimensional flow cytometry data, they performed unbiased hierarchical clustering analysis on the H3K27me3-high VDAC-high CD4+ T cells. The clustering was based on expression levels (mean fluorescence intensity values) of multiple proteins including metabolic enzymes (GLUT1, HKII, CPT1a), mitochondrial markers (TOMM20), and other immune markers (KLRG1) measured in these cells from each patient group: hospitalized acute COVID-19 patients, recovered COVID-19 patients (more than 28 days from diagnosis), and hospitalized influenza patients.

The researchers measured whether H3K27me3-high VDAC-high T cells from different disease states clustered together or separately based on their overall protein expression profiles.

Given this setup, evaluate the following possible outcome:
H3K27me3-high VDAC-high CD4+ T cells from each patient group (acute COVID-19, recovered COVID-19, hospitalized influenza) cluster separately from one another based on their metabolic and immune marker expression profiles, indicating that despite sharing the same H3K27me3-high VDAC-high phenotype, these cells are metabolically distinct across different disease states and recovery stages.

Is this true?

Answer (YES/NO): YES